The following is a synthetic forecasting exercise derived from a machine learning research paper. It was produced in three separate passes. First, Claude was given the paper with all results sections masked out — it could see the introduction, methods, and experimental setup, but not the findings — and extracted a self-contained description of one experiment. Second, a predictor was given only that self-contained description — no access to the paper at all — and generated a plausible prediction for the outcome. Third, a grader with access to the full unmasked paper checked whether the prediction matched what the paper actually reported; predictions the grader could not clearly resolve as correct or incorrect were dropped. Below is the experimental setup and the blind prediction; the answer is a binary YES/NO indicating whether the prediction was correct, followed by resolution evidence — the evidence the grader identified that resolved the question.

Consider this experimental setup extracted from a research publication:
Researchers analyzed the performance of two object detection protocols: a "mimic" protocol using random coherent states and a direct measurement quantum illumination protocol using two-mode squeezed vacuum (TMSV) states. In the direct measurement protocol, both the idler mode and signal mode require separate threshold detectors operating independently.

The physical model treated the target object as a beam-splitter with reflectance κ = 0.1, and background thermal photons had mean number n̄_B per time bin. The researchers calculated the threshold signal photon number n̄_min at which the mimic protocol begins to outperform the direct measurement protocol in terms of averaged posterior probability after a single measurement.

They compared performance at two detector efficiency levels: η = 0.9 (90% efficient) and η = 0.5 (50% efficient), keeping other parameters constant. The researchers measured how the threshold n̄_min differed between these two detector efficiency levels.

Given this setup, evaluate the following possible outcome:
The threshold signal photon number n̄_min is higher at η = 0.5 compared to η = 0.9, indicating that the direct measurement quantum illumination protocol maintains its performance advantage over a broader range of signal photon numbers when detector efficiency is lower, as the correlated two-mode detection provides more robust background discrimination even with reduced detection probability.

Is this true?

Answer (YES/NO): NO